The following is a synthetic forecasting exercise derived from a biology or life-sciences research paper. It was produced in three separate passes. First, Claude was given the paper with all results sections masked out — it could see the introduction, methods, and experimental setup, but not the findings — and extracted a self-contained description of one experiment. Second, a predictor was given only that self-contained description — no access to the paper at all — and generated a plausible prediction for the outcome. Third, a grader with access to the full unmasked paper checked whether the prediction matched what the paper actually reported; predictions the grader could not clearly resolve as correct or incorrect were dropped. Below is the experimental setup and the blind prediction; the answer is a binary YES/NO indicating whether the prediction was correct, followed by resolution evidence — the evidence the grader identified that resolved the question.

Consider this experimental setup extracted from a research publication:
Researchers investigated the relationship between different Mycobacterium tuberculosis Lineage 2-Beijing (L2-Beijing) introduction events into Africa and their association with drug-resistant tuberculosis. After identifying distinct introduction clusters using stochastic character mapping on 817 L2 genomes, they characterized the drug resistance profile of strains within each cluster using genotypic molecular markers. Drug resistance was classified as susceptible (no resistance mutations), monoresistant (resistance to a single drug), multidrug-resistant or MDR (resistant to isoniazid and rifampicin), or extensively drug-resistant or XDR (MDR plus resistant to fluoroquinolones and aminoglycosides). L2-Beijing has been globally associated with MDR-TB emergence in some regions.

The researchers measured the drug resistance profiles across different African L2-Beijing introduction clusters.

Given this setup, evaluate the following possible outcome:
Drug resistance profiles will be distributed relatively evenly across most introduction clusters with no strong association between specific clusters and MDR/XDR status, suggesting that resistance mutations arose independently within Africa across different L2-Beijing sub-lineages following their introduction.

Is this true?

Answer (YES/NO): NO